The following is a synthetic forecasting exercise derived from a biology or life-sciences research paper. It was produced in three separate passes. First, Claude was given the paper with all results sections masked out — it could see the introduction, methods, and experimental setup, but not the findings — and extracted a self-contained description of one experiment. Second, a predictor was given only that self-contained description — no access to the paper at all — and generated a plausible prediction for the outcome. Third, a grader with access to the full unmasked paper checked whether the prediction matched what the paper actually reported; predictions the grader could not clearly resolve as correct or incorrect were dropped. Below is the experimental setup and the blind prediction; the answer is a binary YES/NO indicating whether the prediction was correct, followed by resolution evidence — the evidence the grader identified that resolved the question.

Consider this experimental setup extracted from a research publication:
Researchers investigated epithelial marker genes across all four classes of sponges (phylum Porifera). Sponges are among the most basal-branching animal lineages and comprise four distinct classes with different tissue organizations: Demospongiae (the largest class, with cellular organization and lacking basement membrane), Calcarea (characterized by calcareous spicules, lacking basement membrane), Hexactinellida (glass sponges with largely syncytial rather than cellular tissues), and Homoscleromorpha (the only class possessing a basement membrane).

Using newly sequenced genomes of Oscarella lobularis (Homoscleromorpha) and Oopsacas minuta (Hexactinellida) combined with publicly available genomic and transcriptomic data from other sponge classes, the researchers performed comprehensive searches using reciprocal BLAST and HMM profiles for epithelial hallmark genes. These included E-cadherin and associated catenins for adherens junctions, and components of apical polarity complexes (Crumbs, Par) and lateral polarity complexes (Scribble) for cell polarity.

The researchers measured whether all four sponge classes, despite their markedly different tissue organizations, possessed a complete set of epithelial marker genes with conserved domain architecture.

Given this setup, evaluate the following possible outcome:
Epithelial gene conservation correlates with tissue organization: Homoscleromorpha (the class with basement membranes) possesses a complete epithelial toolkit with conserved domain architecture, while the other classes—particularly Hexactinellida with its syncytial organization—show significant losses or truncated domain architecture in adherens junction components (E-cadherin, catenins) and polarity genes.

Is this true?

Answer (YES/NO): NO